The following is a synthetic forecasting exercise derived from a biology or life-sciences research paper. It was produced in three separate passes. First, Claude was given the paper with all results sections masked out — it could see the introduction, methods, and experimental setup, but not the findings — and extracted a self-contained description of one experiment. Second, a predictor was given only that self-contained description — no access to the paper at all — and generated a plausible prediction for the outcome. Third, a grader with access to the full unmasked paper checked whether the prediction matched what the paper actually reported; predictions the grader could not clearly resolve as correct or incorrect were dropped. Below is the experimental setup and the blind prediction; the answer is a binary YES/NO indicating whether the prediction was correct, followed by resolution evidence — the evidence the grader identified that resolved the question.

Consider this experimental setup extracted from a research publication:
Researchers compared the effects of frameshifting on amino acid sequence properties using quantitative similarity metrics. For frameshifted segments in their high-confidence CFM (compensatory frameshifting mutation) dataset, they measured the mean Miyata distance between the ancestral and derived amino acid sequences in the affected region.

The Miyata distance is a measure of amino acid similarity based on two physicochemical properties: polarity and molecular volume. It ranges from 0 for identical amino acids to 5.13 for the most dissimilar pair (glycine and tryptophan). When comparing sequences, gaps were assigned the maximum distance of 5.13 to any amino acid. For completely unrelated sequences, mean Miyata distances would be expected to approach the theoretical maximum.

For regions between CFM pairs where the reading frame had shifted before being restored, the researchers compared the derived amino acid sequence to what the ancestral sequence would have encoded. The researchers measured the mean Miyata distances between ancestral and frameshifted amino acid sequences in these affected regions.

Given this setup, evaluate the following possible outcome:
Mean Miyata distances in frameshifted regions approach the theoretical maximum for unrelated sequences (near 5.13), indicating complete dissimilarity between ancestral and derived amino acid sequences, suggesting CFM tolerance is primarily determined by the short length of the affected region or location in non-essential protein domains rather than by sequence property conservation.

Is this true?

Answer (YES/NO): NO